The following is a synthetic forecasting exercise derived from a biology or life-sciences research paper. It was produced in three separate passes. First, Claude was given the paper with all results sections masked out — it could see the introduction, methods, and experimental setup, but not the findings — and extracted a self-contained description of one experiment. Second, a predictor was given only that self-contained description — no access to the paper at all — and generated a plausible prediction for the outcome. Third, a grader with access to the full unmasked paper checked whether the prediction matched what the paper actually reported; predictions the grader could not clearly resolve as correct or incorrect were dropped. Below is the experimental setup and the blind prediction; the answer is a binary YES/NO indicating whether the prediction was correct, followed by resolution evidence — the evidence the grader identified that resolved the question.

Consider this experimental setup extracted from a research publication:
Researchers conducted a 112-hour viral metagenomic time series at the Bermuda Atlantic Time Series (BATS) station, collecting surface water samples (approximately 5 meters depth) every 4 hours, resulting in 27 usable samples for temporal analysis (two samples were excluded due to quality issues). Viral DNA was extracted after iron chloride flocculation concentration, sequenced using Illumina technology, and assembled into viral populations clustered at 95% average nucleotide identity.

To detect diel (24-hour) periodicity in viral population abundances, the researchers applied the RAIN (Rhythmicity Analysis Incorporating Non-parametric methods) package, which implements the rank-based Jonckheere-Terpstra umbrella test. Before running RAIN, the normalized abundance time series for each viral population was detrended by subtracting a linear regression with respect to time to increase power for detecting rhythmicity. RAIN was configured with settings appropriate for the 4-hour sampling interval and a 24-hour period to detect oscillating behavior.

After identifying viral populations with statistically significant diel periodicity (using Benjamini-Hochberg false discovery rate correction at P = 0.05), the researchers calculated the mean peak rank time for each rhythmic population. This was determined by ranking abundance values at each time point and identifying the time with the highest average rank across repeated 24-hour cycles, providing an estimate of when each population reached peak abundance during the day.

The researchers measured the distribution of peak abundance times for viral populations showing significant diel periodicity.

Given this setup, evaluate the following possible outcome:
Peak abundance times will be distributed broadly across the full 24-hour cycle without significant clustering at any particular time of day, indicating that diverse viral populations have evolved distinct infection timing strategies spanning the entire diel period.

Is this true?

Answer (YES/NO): NO